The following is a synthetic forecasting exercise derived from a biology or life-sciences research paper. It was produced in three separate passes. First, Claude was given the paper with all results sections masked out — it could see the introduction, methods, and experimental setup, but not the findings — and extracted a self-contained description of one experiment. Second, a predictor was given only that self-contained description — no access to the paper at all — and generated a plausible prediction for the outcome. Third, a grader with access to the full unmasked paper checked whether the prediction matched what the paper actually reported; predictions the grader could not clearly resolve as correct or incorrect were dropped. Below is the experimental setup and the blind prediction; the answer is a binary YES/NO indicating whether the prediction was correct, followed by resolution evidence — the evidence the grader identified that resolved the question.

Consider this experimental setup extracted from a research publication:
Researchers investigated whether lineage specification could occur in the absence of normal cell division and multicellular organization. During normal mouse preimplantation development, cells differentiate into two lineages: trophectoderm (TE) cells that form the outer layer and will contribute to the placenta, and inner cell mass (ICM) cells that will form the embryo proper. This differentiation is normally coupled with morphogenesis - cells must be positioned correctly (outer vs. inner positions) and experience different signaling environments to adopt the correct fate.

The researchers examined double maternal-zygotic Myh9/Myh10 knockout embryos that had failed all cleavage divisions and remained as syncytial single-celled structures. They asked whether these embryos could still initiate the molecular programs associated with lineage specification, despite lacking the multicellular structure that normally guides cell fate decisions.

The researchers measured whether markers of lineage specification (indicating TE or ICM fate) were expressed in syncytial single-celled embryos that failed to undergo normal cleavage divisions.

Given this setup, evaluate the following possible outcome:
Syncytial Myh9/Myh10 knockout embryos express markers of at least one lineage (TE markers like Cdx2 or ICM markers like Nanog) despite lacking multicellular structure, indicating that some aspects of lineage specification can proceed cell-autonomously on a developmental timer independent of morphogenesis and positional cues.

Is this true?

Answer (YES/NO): YES